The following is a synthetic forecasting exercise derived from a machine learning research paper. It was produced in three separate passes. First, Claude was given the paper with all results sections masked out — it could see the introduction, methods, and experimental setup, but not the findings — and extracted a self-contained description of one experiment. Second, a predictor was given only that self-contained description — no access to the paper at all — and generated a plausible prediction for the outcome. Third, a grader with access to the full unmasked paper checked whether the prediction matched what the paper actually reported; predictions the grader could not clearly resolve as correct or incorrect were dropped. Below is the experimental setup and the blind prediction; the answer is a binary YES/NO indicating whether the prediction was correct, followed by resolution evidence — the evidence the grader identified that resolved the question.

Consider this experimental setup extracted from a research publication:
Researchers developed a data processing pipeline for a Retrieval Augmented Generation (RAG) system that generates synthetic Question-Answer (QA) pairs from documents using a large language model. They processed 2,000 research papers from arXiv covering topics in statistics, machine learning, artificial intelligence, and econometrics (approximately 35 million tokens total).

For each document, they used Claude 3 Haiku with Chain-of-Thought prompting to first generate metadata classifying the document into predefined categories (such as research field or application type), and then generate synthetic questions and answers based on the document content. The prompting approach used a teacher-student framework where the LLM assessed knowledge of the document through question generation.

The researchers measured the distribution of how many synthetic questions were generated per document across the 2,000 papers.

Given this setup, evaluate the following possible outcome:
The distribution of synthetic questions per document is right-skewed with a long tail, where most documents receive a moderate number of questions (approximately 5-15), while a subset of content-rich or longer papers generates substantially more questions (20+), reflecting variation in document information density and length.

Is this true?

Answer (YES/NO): NO